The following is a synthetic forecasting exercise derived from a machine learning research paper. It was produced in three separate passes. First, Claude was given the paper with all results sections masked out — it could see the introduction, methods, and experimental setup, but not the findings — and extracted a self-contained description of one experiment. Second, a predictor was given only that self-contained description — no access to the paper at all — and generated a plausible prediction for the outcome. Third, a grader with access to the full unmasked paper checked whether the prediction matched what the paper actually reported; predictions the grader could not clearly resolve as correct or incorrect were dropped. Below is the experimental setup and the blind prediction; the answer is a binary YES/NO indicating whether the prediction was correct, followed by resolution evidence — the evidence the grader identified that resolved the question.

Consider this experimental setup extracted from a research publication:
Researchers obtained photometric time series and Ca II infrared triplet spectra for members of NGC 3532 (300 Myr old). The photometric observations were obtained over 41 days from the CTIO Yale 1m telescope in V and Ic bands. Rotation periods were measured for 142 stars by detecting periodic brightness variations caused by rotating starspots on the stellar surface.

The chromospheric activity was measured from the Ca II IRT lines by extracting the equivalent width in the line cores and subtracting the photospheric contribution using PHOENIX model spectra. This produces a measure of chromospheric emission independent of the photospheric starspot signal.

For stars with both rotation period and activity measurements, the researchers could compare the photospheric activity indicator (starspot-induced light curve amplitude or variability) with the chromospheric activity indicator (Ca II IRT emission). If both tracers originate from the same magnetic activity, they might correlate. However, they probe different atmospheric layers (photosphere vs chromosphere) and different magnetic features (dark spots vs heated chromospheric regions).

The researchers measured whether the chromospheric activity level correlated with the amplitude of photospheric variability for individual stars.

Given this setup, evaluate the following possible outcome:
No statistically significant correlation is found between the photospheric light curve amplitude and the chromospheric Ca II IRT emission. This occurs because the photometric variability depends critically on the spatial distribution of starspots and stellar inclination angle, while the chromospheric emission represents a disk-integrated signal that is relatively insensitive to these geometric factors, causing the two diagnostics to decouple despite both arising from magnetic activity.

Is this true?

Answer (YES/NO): NO